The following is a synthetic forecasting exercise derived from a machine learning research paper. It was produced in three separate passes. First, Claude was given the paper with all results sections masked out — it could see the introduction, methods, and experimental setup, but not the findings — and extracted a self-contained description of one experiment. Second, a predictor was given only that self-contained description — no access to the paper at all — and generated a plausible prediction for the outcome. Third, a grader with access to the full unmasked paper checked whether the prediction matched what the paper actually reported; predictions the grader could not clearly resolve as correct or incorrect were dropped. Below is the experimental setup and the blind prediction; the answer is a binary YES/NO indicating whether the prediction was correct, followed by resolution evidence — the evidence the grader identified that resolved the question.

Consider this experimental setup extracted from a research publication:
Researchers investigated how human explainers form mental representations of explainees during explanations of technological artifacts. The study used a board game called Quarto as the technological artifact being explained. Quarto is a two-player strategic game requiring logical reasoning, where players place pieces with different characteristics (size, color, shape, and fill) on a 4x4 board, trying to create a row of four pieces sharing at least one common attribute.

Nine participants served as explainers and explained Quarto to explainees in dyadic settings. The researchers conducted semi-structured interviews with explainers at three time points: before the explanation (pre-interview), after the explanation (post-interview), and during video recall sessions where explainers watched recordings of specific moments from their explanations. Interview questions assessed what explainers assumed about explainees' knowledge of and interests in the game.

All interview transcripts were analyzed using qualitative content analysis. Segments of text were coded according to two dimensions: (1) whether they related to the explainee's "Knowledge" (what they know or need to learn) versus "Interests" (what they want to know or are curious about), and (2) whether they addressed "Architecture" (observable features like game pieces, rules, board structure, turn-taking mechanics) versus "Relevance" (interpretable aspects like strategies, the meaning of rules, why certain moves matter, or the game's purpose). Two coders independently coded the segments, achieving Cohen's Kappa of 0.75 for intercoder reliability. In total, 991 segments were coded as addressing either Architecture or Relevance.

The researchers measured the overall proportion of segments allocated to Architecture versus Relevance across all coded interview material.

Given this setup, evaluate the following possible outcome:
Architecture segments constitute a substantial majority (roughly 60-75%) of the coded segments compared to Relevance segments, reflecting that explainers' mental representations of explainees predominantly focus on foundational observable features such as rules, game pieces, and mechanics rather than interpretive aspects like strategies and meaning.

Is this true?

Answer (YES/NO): YES